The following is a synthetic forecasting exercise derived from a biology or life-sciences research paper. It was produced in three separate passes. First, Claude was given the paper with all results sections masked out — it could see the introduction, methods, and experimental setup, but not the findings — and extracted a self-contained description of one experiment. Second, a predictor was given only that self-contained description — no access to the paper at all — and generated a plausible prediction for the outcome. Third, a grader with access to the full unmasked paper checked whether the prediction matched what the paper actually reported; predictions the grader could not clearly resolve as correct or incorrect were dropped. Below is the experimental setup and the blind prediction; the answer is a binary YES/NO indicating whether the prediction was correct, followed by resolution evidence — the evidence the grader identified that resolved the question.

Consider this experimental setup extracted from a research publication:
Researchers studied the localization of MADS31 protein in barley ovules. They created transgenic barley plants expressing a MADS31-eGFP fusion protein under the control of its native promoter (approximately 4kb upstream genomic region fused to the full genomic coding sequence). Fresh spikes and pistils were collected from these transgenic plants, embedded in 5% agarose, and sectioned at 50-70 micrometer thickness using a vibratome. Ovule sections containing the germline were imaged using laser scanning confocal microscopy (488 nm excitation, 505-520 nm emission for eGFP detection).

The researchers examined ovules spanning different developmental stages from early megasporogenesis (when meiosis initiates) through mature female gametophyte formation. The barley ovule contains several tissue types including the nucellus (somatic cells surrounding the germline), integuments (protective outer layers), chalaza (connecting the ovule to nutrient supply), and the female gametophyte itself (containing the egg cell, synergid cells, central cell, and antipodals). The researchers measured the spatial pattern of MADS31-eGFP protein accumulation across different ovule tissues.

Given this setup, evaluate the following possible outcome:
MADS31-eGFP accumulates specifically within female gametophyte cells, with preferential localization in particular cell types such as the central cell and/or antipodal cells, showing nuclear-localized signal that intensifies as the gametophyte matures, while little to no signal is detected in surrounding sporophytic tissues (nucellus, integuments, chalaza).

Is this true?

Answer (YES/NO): NO